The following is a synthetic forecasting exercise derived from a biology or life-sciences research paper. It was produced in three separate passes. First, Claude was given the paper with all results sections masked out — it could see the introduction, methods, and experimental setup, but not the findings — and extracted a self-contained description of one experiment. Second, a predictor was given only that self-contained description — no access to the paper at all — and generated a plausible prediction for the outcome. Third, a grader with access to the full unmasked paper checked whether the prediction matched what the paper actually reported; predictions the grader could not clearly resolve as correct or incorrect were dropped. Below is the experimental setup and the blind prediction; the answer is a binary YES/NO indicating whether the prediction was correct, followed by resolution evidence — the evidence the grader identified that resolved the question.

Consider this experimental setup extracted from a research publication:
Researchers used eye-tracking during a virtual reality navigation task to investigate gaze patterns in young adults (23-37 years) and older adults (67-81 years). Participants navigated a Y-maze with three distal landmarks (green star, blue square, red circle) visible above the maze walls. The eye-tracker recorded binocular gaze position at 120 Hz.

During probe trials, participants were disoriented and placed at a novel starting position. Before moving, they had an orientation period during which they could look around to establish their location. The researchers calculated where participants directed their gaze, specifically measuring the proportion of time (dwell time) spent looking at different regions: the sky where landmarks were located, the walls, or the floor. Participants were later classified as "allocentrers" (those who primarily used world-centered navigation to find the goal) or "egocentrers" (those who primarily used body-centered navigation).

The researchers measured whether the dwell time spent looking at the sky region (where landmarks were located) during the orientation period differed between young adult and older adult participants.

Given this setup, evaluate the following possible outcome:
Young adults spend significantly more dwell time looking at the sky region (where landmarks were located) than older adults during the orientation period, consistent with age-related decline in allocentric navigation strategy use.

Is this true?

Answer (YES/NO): NO